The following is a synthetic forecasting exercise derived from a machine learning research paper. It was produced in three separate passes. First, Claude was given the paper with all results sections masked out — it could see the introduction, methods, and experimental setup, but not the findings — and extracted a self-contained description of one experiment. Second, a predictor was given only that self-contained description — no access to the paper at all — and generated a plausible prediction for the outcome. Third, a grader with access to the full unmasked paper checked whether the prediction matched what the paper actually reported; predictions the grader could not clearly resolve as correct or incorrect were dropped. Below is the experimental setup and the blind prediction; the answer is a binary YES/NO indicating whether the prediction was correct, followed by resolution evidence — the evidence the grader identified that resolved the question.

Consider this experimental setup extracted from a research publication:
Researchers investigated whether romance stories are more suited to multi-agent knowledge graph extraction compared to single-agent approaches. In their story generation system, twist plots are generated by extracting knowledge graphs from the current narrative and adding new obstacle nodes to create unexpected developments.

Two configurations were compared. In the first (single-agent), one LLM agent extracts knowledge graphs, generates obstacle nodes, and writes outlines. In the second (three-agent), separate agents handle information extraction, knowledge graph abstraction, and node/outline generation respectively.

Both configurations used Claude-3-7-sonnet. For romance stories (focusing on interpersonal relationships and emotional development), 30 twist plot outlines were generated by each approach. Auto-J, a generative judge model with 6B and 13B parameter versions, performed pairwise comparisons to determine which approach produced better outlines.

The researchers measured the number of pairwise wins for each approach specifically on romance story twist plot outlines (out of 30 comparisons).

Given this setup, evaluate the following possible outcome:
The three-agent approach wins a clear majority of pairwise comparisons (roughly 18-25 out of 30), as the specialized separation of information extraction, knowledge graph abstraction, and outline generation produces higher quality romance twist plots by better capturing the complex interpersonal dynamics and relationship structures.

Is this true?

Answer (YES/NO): YES